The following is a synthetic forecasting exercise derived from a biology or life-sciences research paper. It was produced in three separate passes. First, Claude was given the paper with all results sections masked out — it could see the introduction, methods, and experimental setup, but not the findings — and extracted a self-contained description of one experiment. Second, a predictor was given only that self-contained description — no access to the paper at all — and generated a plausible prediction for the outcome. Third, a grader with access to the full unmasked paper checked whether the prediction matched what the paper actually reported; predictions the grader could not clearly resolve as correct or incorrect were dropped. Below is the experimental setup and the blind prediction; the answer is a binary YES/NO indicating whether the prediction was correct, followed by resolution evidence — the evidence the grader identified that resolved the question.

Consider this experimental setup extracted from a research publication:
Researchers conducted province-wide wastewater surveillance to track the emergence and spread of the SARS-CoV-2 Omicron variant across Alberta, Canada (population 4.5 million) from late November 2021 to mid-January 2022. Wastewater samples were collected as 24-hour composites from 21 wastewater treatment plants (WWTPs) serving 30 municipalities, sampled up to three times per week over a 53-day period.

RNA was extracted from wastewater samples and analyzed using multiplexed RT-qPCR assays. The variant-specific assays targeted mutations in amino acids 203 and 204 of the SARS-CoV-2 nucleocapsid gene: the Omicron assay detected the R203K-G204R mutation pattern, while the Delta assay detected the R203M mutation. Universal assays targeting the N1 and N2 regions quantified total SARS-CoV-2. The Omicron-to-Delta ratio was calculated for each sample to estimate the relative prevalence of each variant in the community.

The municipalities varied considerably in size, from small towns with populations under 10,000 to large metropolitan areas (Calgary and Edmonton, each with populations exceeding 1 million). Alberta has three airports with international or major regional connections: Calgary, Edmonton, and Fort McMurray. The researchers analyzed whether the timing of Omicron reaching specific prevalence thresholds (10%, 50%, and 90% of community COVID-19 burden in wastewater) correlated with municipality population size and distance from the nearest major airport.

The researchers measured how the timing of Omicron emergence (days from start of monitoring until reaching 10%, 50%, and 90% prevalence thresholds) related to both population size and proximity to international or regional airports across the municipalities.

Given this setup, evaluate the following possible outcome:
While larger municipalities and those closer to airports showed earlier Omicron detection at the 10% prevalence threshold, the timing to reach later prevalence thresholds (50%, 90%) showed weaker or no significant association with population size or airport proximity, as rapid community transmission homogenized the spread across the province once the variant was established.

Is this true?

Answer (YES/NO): NO